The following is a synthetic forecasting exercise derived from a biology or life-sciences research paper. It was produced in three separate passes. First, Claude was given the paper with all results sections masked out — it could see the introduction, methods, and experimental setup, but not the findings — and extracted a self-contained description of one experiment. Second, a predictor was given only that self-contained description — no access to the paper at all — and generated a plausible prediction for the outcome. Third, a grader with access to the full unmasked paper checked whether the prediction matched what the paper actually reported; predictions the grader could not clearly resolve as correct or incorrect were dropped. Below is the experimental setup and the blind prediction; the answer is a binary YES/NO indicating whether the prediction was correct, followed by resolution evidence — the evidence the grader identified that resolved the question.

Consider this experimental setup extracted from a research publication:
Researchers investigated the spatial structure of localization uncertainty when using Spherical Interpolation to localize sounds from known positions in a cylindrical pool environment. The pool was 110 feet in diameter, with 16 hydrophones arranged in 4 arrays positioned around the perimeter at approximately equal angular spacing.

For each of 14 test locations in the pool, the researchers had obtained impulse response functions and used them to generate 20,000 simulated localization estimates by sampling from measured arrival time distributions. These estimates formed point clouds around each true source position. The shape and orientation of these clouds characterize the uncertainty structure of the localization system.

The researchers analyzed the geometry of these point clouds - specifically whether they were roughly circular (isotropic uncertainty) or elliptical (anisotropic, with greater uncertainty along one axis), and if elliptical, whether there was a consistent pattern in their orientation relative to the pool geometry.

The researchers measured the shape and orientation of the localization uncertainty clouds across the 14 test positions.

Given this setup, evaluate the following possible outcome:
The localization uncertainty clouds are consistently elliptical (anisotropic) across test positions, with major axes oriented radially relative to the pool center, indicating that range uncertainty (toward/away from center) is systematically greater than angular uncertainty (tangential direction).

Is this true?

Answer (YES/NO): YES